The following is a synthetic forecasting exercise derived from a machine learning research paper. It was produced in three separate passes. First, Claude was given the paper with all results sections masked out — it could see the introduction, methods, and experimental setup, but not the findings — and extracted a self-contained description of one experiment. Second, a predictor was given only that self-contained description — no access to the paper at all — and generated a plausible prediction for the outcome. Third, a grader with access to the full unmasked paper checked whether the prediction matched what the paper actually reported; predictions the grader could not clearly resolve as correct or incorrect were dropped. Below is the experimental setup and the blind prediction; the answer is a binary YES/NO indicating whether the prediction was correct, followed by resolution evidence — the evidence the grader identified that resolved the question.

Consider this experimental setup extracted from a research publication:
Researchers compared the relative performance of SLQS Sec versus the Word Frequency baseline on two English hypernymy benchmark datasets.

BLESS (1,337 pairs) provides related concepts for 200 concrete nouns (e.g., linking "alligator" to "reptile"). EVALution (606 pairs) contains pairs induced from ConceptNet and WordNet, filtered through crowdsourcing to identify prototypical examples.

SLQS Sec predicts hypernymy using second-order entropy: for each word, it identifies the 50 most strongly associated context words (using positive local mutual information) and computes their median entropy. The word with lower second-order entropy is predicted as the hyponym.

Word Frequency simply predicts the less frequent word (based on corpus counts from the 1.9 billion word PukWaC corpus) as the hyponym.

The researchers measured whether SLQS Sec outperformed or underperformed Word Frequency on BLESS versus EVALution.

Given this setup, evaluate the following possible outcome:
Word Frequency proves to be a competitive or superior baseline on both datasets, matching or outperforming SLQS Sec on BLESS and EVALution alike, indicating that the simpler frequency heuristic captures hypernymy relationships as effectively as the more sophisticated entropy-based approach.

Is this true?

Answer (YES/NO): NO